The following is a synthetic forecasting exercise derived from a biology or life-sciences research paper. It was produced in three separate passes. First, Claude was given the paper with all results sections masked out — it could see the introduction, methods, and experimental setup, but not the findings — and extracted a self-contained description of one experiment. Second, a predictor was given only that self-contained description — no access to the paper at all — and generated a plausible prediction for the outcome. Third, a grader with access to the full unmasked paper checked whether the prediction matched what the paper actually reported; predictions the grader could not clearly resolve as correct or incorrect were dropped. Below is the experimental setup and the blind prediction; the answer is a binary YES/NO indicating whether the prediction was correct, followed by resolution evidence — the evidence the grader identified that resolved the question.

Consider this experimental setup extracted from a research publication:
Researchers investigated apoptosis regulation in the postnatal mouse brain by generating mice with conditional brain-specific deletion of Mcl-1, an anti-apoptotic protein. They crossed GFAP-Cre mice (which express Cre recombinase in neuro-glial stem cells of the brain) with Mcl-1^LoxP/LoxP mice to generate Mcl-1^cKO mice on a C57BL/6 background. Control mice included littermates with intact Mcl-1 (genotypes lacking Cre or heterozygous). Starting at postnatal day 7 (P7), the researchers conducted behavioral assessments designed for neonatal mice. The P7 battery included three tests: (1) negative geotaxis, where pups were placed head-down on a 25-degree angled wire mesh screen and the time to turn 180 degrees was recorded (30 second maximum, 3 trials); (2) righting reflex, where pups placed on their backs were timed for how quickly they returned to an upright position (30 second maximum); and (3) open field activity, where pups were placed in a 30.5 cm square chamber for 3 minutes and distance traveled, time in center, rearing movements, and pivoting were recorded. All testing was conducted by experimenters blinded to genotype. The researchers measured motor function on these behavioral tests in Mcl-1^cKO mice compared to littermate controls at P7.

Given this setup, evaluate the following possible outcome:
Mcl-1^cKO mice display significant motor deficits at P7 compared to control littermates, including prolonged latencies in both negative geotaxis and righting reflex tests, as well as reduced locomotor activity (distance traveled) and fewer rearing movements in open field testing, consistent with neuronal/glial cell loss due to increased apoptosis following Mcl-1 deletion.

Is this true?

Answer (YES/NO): NO